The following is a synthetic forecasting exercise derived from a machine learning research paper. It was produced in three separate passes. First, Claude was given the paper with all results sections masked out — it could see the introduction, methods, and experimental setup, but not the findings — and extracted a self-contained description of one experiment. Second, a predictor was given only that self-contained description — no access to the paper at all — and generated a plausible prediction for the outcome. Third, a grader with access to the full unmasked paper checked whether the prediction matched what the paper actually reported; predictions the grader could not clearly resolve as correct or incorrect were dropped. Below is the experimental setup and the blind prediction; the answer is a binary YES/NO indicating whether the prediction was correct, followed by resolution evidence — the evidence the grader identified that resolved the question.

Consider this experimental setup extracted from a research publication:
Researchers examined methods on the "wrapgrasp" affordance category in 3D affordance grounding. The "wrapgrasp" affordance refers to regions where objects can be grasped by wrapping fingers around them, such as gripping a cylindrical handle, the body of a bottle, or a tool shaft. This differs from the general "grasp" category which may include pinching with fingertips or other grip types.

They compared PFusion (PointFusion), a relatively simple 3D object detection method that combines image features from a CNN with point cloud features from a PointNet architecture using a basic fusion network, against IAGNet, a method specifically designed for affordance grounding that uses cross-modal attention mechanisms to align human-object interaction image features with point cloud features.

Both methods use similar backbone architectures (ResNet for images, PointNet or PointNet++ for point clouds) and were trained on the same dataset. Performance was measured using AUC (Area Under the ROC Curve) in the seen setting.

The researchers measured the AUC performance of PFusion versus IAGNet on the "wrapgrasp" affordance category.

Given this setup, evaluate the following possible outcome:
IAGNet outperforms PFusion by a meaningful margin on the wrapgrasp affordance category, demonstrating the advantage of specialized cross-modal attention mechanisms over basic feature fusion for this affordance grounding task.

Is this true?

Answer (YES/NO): NO